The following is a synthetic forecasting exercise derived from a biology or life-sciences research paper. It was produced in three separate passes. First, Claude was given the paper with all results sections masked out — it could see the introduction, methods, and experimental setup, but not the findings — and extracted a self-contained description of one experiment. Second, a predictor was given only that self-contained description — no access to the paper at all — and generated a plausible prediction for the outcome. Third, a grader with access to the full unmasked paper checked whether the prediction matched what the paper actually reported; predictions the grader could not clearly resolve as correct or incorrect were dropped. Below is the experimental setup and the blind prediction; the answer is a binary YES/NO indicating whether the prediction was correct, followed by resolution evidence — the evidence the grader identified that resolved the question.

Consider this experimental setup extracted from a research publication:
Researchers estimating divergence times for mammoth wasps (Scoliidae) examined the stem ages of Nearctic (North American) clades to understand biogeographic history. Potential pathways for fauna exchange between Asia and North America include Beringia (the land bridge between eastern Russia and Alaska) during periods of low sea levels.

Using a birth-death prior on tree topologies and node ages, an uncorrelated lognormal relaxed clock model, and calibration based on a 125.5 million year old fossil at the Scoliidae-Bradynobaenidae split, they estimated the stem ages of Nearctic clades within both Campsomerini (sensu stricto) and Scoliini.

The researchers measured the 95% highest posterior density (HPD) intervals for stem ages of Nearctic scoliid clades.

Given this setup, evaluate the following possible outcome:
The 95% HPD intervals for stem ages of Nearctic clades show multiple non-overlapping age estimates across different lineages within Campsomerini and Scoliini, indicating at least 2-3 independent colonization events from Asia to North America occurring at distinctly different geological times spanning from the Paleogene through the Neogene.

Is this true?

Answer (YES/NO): NO